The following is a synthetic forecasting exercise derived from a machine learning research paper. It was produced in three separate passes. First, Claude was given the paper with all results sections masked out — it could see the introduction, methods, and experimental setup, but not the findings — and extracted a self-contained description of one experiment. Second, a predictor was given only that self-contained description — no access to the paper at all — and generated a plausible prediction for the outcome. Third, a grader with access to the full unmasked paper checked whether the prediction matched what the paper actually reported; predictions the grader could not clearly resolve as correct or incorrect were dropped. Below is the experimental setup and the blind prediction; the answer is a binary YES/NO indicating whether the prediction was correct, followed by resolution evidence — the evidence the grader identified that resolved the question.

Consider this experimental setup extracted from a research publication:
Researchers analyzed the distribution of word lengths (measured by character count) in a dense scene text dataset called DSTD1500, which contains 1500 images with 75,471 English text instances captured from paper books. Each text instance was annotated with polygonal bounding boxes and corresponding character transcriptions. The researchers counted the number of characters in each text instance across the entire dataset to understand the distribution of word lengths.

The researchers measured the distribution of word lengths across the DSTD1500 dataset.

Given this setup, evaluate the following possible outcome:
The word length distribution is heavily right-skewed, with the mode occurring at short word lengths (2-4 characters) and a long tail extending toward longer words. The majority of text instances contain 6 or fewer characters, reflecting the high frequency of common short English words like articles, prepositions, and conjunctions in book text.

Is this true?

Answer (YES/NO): NO